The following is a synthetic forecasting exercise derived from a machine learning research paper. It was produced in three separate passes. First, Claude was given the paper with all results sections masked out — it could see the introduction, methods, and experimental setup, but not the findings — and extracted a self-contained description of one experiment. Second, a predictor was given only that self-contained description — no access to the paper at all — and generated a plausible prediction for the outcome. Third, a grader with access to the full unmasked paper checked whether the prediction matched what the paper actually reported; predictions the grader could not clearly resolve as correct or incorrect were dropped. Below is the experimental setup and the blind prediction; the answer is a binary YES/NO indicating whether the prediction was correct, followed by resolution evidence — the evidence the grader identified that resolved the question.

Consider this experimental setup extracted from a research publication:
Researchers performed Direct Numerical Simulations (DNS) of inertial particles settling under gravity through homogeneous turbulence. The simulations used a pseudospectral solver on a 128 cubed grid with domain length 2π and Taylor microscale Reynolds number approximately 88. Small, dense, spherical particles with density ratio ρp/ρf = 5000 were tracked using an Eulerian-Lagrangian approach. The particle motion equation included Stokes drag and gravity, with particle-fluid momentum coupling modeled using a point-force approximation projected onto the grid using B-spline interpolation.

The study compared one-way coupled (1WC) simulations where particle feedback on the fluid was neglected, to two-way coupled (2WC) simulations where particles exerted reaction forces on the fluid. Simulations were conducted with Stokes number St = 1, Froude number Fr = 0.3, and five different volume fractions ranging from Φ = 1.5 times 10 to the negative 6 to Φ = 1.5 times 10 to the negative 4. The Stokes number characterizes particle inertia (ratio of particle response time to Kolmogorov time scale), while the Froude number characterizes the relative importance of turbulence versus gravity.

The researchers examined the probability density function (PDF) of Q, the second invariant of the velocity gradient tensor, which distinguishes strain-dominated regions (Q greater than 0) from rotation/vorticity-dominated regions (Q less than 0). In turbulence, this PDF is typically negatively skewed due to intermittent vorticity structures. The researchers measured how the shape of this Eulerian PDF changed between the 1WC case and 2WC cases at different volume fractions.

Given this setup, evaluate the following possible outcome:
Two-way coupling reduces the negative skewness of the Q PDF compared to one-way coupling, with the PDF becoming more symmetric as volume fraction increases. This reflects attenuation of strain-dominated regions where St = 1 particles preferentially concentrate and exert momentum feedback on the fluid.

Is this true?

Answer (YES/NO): NO